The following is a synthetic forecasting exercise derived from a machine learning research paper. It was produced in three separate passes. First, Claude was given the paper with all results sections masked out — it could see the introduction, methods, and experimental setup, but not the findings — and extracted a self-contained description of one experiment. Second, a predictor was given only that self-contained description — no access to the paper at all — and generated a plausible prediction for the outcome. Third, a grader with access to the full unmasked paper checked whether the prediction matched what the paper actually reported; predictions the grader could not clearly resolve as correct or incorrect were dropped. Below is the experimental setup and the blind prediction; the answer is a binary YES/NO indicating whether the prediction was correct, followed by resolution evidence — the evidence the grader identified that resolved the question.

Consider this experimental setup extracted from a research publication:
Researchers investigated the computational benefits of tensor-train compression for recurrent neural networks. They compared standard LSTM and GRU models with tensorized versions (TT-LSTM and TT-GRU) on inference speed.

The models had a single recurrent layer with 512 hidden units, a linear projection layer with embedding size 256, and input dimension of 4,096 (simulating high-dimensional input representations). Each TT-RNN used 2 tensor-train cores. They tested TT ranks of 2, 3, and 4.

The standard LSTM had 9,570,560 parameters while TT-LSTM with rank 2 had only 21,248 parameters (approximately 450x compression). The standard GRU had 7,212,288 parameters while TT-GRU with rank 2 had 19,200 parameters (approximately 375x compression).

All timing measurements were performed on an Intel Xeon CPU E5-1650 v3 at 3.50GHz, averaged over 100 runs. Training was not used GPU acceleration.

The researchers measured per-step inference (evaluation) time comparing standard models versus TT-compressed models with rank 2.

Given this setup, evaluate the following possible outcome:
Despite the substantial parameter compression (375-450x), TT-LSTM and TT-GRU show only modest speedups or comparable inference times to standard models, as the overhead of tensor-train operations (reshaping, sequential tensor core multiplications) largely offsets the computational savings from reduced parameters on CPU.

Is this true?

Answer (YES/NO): YES